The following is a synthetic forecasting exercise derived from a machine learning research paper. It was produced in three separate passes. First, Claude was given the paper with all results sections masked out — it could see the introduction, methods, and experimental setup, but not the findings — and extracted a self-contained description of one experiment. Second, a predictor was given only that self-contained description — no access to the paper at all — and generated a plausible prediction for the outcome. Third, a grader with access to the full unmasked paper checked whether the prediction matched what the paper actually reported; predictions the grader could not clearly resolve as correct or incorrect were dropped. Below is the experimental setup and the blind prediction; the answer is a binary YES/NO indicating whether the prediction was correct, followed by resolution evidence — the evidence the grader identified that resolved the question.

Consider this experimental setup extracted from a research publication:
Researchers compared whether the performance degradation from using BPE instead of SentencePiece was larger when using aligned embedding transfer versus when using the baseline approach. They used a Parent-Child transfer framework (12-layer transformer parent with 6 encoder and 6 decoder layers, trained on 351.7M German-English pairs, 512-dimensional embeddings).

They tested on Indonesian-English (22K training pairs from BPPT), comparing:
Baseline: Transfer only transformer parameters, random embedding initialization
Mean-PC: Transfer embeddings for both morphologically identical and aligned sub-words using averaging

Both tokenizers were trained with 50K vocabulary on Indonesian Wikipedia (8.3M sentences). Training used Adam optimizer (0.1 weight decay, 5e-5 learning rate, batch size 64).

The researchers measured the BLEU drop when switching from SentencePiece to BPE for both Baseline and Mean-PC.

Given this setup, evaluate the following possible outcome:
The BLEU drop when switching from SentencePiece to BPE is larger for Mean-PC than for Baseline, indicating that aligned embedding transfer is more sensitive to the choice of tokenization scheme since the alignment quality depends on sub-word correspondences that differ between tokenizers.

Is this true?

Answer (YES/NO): NO